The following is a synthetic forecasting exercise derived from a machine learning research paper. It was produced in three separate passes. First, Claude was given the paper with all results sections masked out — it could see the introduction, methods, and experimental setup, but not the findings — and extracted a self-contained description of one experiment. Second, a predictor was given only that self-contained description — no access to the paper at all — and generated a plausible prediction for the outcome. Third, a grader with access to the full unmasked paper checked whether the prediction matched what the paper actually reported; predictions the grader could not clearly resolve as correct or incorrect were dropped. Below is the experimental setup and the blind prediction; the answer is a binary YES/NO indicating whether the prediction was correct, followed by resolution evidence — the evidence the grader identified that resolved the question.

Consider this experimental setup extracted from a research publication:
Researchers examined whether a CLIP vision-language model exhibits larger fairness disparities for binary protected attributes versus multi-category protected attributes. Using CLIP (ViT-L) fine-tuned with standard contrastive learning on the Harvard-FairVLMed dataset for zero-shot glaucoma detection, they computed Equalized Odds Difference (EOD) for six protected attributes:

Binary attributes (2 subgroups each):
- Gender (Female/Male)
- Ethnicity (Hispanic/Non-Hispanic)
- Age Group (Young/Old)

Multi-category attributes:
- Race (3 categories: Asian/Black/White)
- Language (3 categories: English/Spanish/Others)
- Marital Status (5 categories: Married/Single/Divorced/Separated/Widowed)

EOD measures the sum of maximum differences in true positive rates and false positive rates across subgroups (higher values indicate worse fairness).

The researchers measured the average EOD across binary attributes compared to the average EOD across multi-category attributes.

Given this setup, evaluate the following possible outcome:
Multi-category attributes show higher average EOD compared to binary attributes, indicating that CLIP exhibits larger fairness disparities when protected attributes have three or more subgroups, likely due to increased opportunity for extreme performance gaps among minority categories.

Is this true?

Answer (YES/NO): YES